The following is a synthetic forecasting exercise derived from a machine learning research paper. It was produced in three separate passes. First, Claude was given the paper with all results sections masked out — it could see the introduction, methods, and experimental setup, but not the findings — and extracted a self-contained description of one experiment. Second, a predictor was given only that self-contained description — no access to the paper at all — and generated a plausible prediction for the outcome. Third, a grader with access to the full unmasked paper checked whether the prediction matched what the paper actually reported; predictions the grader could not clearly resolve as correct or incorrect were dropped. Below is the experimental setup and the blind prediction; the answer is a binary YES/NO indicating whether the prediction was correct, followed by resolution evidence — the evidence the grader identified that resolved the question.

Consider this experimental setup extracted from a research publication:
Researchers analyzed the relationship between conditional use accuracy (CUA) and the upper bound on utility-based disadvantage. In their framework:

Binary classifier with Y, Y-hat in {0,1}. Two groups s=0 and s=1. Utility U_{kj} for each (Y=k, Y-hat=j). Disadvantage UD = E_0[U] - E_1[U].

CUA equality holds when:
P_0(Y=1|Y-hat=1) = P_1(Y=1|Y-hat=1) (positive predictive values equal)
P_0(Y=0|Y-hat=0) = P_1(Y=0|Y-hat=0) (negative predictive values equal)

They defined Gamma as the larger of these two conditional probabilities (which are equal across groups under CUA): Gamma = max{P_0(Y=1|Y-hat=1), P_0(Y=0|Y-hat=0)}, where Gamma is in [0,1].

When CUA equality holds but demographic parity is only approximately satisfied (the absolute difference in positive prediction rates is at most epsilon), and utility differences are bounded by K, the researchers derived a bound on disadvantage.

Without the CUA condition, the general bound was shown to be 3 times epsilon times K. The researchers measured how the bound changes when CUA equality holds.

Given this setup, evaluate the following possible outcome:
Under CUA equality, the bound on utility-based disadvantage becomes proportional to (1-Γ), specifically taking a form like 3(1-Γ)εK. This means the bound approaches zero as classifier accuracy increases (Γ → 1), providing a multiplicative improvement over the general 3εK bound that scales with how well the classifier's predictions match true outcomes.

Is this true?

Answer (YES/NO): NO